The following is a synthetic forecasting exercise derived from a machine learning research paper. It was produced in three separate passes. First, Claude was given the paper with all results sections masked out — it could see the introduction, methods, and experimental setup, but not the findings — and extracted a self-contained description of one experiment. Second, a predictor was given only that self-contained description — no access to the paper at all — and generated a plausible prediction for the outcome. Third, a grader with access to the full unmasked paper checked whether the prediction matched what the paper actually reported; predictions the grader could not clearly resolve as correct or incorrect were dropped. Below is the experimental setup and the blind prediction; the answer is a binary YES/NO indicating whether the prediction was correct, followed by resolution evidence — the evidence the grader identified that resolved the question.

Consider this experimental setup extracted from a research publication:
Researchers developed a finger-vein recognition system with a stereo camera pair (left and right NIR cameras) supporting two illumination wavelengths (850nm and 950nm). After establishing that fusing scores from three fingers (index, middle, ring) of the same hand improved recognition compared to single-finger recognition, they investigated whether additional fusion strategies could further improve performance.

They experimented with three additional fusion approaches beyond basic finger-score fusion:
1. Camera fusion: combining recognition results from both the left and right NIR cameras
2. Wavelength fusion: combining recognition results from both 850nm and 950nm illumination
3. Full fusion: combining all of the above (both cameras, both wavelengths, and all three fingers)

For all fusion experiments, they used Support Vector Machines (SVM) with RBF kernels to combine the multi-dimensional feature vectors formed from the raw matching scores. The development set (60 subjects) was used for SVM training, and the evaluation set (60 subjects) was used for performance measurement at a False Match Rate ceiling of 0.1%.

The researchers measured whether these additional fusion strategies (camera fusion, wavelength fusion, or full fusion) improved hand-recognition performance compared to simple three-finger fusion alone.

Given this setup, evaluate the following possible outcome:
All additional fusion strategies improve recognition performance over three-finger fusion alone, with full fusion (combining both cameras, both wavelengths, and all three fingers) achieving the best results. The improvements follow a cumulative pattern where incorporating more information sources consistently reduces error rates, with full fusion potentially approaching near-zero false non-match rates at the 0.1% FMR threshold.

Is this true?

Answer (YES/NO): NO